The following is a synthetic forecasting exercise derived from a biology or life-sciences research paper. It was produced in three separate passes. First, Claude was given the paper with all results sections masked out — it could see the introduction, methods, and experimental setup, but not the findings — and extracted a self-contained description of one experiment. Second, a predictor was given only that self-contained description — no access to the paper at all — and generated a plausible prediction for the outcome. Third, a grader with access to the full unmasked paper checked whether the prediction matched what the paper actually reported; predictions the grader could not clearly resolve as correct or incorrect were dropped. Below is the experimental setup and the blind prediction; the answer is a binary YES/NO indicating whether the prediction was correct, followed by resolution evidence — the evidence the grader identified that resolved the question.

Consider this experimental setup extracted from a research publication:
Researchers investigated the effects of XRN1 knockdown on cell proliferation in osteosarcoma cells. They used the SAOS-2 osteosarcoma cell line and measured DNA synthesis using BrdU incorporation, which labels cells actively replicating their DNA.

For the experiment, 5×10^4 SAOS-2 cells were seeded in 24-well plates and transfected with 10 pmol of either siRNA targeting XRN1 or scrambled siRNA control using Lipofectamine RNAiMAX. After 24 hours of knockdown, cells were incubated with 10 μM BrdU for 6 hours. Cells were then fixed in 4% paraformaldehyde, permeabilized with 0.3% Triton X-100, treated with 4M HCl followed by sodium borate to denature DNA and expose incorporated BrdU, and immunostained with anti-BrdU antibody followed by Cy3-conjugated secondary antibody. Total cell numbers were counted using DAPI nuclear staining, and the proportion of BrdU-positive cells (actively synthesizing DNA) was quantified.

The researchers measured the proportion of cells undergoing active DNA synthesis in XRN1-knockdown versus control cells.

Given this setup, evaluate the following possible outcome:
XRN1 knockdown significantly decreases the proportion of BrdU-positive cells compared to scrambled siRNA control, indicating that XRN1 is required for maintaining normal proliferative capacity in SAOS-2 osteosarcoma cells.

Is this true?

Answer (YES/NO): NO